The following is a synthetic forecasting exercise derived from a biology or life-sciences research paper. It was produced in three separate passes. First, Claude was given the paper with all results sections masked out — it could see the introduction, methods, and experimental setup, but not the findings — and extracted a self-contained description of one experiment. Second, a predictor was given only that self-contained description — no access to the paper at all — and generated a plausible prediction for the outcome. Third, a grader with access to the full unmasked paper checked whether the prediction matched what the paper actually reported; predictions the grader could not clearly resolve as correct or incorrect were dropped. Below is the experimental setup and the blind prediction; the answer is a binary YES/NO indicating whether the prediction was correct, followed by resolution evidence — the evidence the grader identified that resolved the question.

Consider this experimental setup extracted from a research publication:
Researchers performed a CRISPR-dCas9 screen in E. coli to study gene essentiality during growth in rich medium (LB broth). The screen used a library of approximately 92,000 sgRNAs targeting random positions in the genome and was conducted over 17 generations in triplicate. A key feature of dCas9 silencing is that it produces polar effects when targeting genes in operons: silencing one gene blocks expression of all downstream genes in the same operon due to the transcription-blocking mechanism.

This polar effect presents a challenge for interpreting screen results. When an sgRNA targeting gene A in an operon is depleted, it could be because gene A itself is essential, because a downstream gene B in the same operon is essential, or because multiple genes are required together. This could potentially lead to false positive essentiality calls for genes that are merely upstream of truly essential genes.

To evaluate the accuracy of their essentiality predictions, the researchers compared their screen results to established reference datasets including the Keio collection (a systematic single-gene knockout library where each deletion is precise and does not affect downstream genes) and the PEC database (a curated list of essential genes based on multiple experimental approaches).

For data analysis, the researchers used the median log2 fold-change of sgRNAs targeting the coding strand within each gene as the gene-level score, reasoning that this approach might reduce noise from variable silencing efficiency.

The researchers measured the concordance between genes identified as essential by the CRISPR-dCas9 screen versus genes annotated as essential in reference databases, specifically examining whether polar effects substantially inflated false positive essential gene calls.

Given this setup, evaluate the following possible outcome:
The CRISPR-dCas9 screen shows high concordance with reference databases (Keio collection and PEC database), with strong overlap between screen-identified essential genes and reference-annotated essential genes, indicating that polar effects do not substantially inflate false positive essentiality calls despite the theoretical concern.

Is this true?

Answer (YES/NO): YES